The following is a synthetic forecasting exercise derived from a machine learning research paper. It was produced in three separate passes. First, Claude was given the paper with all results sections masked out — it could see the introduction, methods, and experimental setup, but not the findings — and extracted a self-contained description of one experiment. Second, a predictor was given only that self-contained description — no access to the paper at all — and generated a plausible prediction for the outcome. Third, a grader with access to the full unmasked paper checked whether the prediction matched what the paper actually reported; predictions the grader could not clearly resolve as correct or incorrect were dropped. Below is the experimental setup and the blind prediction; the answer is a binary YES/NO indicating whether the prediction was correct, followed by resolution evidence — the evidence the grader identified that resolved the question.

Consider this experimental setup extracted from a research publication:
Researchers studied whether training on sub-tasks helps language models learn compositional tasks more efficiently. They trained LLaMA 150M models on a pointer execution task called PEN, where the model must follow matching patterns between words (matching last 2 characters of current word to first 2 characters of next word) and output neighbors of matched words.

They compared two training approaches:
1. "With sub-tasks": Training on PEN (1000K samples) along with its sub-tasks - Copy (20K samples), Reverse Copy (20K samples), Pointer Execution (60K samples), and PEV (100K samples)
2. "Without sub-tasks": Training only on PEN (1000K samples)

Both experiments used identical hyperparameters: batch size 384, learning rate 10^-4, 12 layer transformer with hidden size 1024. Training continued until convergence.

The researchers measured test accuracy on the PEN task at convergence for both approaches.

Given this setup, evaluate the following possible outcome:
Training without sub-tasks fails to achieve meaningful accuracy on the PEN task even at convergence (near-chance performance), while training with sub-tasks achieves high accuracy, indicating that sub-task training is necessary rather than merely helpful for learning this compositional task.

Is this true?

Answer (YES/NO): NO